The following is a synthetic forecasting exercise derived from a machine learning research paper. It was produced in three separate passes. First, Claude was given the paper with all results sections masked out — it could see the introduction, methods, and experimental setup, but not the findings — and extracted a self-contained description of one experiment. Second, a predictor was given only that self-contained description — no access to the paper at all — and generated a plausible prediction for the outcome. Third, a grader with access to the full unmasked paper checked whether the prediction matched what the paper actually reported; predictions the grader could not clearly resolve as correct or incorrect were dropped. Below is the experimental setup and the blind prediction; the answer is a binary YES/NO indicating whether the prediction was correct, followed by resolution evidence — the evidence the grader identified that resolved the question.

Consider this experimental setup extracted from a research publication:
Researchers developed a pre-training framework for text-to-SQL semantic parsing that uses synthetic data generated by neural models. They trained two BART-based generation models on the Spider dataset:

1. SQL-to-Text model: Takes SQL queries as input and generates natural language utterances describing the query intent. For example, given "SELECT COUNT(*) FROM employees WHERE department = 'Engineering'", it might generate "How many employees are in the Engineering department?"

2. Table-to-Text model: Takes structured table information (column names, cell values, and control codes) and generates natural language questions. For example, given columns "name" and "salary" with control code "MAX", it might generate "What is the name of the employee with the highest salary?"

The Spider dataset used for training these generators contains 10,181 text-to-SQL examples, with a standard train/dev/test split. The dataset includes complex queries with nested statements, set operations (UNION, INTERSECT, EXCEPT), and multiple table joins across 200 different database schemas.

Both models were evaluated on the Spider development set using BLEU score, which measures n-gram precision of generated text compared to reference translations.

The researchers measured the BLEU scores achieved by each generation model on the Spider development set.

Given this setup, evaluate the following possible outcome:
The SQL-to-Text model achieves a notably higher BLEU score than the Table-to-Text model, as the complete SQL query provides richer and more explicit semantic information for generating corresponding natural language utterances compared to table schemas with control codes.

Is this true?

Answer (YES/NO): NO